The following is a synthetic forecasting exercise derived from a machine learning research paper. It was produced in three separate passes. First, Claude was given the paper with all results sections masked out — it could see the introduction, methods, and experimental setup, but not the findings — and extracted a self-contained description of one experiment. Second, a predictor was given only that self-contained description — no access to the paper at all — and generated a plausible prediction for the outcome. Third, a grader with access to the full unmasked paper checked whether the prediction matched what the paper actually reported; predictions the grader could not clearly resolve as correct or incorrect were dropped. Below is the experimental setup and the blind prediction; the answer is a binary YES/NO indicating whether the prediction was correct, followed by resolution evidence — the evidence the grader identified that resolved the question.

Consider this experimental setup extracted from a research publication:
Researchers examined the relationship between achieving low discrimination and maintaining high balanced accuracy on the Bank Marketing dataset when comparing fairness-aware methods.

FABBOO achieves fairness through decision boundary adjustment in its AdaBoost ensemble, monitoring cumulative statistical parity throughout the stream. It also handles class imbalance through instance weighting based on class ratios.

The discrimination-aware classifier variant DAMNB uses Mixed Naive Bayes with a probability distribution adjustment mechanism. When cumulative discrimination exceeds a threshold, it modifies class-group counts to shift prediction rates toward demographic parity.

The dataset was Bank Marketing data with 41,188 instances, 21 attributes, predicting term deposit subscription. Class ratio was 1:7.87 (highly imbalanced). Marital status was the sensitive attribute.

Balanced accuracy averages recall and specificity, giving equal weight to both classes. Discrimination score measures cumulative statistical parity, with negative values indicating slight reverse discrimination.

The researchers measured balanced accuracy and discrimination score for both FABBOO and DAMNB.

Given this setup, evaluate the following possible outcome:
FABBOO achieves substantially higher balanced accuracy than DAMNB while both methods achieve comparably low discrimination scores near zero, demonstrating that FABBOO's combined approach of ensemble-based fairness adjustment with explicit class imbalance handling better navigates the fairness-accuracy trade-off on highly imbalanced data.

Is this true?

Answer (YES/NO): NO